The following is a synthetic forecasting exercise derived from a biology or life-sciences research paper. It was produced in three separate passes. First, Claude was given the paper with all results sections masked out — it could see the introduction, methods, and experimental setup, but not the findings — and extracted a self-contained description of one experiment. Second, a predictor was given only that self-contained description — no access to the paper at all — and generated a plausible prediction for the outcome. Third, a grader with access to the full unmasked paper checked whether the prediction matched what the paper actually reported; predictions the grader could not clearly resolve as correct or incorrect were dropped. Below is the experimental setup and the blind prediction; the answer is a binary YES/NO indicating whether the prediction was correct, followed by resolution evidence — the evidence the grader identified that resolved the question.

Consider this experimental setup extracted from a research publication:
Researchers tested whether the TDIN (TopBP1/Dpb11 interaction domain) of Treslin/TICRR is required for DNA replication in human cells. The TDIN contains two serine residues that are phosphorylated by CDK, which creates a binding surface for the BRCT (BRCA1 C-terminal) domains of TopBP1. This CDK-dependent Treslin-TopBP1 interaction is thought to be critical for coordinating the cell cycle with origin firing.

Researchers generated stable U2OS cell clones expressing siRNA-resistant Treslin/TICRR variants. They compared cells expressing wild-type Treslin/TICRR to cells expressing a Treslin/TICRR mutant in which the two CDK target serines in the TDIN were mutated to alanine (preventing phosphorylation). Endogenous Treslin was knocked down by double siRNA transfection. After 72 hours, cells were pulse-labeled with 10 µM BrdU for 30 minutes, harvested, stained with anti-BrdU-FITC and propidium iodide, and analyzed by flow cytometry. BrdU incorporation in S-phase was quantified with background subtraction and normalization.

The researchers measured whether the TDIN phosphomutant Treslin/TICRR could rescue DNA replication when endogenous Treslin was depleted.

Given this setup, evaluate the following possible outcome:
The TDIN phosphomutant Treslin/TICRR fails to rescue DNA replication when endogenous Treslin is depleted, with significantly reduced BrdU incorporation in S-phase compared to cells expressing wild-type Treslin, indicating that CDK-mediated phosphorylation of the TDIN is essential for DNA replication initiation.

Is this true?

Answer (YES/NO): YES